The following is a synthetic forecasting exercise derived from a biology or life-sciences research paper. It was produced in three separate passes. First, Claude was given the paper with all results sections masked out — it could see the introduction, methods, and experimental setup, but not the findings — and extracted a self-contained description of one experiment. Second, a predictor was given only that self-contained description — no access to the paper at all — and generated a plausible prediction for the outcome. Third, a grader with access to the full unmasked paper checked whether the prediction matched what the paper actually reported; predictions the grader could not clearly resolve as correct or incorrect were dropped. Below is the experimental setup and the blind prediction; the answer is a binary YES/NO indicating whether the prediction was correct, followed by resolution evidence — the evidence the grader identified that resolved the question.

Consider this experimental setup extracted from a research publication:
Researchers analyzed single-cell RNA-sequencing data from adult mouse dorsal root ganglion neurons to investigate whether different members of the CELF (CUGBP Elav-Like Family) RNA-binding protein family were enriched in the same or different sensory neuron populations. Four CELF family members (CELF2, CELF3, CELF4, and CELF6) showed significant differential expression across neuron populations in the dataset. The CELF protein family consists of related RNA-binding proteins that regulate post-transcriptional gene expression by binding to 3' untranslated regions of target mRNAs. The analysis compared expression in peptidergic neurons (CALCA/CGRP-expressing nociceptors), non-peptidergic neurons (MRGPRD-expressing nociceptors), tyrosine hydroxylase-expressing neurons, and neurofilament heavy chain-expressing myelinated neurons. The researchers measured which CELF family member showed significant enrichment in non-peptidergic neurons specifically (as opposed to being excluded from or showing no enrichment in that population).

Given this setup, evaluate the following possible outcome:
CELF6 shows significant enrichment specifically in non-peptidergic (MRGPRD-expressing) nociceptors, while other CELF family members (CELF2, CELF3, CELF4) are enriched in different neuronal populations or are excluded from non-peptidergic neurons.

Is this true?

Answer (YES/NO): NO